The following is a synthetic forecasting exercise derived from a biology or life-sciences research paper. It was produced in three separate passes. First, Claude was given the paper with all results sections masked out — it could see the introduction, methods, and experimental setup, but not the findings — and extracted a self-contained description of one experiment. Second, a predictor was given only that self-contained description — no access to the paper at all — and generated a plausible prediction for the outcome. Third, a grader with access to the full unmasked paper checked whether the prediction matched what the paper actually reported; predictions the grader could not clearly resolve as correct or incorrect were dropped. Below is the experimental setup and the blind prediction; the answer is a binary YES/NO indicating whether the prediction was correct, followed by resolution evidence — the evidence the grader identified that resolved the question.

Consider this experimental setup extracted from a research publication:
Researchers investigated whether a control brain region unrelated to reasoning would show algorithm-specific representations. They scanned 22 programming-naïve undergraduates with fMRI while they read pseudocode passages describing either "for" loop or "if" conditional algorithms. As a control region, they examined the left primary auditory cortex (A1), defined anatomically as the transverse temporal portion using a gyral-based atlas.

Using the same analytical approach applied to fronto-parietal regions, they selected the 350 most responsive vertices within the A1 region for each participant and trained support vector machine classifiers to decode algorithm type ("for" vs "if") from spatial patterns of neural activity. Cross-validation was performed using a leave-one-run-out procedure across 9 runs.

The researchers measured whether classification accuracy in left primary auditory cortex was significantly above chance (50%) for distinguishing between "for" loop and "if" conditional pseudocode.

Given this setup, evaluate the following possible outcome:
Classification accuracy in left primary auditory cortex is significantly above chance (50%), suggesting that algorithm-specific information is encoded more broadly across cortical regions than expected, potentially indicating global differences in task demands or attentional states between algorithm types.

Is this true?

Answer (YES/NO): NO